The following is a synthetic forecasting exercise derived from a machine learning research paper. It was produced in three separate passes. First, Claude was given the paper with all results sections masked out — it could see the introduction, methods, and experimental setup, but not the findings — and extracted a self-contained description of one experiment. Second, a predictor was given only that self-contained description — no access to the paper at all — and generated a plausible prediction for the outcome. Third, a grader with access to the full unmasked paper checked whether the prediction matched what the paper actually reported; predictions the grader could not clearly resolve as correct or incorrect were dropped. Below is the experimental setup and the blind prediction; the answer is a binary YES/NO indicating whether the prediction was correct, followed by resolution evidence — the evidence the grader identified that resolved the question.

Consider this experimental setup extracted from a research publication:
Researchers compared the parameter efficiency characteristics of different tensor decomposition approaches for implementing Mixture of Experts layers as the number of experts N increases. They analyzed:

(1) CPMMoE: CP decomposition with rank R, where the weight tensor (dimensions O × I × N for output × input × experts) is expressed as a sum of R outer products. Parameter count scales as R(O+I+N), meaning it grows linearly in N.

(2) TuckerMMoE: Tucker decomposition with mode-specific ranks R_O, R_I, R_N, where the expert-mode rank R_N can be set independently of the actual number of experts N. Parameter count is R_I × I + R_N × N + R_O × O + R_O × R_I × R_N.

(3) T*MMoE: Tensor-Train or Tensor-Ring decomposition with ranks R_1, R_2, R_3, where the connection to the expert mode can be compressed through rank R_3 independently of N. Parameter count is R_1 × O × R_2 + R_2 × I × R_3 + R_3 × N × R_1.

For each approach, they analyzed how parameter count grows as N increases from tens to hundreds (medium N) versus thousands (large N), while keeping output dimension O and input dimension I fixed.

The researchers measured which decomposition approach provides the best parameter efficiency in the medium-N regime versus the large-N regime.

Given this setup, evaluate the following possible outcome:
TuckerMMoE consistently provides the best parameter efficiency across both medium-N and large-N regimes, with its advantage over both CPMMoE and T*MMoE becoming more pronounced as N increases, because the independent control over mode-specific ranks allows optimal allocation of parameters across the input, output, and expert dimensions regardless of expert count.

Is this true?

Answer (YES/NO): NO